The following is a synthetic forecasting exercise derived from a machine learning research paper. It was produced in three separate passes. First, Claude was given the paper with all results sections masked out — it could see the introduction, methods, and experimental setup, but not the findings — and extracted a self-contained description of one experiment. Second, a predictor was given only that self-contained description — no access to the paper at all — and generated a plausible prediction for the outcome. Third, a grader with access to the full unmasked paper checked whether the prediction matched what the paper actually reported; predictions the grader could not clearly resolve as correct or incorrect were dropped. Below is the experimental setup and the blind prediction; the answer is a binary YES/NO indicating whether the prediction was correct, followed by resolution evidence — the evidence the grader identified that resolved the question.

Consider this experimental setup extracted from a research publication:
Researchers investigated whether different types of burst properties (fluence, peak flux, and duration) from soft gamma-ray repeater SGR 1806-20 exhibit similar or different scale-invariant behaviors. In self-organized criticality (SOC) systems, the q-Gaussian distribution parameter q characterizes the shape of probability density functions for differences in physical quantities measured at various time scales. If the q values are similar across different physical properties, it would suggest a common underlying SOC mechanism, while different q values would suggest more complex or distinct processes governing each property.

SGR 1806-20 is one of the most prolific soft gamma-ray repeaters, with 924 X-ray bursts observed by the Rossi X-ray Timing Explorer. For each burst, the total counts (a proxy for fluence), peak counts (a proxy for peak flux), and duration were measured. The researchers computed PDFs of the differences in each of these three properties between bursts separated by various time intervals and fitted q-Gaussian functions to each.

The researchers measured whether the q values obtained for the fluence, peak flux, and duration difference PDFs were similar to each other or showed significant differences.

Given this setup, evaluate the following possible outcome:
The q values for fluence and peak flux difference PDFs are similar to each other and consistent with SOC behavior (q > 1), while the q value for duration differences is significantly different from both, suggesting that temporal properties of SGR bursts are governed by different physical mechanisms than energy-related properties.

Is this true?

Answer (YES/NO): NO